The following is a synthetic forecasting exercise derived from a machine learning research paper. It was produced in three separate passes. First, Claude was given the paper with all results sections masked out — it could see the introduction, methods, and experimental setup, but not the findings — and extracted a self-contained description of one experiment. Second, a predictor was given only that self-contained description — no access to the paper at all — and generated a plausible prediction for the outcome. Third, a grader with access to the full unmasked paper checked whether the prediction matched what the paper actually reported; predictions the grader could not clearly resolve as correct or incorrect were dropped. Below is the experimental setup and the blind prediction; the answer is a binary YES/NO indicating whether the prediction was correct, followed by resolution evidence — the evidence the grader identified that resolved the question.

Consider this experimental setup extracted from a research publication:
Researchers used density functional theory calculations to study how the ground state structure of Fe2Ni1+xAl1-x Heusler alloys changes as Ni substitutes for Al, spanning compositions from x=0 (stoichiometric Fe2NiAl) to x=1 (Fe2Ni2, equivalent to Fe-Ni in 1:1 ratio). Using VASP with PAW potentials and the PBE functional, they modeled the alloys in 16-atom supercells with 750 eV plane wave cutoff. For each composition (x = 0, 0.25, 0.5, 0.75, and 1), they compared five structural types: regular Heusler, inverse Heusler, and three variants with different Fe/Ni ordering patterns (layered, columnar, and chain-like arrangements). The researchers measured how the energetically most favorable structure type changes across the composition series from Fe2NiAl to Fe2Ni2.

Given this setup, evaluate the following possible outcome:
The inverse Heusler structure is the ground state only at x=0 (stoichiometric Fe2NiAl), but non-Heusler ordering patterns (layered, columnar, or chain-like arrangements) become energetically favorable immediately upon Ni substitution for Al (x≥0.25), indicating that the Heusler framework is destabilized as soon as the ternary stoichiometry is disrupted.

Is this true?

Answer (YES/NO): NO